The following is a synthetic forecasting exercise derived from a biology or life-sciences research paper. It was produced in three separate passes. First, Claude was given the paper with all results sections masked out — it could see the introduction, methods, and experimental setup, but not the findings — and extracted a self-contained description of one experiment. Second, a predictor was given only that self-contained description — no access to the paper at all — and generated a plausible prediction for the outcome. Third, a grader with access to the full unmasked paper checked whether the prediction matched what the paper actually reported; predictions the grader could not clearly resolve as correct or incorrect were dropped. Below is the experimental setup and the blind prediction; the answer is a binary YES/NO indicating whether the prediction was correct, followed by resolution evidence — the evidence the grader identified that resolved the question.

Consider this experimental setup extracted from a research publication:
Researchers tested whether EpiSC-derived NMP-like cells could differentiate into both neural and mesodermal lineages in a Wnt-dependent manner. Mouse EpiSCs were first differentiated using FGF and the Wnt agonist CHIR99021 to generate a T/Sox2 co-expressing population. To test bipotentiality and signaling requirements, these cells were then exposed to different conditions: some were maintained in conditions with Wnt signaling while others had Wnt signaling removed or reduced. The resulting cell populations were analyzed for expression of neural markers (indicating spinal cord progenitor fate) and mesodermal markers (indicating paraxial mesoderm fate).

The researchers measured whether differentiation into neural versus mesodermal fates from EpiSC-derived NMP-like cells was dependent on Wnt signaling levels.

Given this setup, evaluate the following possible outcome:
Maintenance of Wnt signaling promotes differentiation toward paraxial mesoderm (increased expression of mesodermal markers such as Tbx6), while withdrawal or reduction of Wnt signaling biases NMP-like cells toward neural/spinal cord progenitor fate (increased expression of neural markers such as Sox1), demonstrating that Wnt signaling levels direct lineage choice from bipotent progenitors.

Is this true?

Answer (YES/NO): NO